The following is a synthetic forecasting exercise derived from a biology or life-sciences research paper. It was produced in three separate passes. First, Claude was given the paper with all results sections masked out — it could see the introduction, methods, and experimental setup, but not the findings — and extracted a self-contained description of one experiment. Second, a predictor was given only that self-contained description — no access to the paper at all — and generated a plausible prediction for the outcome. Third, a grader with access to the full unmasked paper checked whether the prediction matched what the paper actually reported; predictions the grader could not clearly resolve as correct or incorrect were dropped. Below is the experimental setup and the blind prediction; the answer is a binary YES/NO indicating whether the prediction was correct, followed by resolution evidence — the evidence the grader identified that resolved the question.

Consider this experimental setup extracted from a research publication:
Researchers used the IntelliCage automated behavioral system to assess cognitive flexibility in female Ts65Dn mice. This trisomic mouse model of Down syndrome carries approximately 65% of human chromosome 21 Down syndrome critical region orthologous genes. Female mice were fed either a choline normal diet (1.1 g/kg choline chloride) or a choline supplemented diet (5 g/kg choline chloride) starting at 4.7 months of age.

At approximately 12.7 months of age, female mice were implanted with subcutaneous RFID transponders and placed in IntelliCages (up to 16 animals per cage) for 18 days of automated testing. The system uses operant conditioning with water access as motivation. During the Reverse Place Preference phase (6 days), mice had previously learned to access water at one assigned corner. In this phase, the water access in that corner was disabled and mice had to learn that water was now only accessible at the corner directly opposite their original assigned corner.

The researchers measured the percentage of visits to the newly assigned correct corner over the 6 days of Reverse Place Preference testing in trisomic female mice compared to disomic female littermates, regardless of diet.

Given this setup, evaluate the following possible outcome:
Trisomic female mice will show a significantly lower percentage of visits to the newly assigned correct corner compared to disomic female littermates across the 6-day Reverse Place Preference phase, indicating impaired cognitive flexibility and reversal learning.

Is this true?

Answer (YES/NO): NO